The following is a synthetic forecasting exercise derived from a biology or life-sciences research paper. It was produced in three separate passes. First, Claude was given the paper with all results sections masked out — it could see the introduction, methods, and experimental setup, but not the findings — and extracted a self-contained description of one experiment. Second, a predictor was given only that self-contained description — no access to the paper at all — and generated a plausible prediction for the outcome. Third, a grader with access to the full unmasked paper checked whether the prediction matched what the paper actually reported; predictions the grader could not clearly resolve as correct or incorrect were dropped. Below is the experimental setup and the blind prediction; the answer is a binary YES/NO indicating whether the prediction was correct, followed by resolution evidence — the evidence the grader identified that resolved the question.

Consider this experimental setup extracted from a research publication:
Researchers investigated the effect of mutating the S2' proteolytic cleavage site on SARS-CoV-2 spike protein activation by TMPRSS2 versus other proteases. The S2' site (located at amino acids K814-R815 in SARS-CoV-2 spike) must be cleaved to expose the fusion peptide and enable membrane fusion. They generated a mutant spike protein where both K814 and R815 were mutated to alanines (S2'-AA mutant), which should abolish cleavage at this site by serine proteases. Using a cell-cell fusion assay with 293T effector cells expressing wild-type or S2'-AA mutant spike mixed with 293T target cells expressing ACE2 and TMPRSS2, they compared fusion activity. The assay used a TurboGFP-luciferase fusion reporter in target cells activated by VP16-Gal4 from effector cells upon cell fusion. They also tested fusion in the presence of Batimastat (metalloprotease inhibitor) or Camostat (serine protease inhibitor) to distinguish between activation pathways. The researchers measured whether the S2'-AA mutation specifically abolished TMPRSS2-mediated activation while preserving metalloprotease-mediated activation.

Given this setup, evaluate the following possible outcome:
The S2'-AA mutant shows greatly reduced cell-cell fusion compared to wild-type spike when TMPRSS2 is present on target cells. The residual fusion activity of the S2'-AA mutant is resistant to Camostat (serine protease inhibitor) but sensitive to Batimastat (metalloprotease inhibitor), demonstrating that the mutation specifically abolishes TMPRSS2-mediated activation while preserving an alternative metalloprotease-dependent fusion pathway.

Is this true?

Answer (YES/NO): YES